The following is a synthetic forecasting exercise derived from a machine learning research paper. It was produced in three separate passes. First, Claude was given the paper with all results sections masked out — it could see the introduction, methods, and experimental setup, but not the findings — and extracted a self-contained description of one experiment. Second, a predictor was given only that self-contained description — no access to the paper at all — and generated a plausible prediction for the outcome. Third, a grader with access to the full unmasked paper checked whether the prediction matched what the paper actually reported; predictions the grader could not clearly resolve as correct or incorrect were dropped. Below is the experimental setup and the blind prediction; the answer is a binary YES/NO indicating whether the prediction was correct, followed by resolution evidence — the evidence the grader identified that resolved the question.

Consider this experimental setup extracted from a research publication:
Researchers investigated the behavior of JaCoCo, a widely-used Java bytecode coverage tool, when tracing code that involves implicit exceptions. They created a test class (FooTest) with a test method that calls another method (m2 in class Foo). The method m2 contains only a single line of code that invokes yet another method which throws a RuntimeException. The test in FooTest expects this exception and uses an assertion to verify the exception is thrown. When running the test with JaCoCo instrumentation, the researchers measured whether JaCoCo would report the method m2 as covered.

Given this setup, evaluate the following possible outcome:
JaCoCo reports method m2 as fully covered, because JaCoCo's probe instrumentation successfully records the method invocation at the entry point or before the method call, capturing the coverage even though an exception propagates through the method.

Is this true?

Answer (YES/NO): NO